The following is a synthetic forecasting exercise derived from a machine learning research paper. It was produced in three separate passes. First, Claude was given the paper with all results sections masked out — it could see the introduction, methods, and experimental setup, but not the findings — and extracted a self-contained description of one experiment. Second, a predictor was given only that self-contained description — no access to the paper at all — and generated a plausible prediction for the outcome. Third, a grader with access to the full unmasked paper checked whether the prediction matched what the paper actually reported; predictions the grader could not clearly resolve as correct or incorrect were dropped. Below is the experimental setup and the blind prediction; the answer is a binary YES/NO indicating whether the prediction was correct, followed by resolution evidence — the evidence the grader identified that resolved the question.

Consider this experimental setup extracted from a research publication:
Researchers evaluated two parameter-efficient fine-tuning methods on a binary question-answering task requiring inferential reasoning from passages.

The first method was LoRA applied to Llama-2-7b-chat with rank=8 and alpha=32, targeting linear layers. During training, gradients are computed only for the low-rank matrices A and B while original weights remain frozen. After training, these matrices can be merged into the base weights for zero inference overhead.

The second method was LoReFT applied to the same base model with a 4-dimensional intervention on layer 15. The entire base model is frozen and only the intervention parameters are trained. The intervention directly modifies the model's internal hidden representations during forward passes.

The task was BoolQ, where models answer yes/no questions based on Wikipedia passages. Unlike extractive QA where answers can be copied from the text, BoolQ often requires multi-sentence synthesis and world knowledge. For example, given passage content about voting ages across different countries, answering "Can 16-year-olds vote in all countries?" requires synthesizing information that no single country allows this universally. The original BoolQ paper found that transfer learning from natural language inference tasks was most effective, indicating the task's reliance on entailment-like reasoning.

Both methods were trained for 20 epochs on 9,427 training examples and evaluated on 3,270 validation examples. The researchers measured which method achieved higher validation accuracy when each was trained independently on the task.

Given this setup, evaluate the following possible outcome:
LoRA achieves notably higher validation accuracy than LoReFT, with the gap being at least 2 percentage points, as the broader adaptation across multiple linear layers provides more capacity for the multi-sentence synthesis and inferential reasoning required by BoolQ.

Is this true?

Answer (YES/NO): NO